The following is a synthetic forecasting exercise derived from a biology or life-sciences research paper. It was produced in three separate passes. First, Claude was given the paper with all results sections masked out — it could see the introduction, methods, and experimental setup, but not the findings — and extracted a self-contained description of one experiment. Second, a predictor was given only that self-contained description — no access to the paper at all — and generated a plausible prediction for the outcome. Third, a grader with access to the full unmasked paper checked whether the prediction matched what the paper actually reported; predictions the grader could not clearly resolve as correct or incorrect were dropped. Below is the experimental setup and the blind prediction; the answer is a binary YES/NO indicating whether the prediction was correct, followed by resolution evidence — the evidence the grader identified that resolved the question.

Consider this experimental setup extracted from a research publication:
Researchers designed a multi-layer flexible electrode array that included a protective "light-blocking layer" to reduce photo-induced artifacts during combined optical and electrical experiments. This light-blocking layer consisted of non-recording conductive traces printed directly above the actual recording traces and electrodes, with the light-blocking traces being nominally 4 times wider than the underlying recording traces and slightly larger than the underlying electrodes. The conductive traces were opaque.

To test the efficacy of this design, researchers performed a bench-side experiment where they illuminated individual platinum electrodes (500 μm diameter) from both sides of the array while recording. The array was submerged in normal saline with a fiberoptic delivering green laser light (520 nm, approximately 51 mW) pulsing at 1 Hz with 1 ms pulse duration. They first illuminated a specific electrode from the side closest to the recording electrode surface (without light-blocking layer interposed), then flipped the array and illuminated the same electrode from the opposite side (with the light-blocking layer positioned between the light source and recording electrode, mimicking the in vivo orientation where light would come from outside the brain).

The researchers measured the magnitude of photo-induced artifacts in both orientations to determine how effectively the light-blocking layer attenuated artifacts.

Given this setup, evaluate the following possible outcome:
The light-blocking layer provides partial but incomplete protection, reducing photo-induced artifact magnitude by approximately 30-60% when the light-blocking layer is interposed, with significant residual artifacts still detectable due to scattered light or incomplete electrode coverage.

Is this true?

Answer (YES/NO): NO